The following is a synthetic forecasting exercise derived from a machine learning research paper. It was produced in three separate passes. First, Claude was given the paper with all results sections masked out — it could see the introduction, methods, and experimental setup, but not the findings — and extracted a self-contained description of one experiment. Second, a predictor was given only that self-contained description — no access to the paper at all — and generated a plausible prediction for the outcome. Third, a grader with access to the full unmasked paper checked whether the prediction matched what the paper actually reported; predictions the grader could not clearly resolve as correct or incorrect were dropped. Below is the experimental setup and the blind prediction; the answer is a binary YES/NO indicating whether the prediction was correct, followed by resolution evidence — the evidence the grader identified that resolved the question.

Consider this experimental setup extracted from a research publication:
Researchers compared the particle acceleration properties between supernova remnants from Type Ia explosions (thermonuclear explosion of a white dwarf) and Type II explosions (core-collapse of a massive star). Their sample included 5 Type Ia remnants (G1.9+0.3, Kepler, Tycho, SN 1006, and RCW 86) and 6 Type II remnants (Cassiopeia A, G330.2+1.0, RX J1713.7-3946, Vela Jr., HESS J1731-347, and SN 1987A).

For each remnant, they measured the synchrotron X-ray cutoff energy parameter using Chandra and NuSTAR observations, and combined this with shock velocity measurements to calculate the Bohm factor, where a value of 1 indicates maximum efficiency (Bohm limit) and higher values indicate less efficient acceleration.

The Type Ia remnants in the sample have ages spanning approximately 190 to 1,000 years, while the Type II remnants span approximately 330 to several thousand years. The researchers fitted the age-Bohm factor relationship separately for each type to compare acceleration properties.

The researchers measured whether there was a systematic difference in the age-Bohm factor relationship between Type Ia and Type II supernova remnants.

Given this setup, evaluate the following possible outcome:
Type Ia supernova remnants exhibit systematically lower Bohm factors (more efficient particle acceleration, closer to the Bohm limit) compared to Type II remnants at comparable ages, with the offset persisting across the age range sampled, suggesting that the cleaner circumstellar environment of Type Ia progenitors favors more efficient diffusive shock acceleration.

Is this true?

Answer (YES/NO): NO